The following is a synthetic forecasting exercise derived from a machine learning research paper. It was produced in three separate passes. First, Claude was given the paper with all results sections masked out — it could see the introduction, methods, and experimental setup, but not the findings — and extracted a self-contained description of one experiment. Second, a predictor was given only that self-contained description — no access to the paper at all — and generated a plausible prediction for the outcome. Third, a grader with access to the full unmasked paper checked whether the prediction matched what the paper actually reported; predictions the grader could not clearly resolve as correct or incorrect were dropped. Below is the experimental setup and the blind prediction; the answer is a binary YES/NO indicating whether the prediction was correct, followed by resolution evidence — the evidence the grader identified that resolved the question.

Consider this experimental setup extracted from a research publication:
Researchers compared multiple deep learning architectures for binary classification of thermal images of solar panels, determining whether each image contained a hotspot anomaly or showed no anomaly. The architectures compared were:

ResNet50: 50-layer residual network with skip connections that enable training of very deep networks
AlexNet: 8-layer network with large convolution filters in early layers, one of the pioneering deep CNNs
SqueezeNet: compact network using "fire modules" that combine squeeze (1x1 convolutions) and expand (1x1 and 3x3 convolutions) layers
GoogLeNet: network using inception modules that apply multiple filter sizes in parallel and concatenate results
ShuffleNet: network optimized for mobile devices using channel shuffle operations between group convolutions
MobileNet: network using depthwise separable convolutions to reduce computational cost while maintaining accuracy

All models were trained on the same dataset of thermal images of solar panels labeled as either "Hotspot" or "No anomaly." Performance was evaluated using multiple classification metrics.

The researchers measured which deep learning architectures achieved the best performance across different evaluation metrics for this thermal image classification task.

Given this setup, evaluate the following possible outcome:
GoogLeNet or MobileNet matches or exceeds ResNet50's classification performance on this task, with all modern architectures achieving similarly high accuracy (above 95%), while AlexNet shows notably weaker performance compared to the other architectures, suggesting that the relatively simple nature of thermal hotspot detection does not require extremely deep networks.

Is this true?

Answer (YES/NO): NO